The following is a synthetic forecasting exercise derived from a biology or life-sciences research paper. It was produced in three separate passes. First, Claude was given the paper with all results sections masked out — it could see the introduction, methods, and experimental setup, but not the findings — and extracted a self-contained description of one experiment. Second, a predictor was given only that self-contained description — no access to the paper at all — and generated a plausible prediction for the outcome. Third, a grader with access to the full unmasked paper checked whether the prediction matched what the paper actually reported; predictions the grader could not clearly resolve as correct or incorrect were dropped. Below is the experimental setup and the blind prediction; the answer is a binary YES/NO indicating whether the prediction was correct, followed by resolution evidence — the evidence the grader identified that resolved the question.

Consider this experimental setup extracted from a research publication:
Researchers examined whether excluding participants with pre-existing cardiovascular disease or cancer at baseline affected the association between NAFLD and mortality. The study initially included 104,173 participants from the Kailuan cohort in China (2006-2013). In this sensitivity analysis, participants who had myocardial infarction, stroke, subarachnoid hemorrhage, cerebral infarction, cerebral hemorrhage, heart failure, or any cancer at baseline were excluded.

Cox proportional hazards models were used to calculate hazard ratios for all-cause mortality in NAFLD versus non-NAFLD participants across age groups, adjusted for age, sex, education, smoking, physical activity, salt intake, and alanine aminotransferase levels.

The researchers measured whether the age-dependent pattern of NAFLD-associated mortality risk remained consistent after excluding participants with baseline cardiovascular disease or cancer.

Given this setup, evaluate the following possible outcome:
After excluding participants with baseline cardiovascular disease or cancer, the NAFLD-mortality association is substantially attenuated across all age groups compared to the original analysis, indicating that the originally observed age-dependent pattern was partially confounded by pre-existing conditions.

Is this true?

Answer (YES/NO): NO